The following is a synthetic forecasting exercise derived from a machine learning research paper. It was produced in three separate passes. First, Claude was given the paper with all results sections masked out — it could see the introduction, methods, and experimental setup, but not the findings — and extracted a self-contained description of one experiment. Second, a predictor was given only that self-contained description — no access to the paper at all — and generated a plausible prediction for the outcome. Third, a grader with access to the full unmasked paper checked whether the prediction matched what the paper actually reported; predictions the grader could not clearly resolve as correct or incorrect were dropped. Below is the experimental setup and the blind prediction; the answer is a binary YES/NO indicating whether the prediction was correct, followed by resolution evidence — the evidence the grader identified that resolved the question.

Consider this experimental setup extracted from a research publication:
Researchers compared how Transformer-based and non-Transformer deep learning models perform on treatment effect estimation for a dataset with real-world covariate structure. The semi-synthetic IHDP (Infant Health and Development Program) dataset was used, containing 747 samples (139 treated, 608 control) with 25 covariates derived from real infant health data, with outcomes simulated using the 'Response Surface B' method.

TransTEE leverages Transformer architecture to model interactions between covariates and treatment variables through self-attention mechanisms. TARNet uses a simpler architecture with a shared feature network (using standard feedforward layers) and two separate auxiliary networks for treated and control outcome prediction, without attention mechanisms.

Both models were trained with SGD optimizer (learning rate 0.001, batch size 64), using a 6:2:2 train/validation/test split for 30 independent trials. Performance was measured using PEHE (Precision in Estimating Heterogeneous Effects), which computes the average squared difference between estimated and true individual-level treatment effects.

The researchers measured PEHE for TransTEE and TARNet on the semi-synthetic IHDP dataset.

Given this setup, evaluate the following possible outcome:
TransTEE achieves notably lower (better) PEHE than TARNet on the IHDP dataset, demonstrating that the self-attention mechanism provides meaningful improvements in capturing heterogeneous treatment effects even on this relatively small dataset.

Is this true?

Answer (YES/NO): NO